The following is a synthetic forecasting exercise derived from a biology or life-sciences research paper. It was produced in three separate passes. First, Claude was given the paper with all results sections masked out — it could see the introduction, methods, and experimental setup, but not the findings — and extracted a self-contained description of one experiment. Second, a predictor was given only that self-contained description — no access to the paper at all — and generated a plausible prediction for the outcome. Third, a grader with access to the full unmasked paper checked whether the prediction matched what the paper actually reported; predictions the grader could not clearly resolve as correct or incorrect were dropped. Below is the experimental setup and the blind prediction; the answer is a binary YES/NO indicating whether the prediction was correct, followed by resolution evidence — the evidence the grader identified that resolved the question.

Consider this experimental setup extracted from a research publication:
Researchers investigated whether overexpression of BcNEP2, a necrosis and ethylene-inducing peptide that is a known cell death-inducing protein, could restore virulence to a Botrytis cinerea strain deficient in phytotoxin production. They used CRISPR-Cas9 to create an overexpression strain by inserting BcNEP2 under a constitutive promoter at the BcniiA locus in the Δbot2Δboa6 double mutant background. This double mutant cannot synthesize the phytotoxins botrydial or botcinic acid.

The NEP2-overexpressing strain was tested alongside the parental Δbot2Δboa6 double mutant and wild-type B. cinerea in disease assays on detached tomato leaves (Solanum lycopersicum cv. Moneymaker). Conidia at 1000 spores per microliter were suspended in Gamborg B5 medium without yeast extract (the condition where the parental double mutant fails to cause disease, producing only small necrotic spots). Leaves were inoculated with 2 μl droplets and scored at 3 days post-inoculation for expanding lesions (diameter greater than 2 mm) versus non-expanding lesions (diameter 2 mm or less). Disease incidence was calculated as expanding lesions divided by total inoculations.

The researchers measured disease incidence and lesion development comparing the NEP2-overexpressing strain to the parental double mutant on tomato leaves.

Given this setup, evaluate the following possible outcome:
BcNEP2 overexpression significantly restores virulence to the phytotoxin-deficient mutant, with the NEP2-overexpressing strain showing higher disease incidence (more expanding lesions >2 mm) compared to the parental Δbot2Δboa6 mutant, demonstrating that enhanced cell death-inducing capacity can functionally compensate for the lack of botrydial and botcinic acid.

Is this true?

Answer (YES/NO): NO